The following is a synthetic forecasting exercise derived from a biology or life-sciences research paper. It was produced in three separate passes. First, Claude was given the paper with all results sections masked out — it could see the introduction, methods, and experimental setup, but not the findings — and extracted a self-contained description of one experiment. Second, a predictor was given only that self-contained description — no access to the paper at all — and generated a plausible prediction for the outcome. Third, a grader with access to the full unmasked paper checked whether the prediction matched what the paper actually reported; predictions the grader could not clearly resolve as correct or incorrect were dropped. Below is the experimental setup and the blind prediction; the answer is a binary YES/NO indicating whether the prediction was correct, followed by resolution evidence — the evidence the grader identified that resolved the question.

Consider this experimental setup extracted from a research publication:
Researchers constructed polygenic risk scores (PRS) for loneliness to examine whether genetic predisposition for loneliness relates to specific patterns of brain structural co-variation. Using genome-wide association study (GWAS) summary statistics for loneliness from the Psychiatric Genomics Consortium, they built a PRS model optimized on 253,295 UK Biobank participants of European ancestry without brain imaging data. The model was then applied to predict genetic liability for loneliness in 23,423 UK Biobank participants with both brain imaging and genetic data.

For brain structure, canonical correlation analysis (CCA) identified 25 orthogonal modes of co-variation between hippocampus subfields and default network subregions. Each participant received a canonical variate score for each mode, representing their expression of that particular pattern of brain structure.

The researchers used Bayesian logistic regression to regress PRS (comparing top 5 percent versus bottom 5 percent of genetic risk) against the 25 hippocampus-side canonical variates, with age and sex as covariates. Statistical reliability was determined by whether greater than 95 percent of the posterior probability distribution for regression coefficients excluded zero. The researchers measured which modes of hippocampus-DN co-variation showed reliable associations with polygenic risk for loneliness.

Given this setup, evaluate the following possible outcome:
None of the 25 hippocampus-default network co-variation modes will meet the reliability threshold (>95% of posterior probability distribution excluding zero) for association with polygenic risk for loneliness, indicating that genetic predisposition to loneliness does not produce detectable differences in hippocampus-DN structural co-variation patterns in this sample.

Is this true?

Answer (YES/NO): NO